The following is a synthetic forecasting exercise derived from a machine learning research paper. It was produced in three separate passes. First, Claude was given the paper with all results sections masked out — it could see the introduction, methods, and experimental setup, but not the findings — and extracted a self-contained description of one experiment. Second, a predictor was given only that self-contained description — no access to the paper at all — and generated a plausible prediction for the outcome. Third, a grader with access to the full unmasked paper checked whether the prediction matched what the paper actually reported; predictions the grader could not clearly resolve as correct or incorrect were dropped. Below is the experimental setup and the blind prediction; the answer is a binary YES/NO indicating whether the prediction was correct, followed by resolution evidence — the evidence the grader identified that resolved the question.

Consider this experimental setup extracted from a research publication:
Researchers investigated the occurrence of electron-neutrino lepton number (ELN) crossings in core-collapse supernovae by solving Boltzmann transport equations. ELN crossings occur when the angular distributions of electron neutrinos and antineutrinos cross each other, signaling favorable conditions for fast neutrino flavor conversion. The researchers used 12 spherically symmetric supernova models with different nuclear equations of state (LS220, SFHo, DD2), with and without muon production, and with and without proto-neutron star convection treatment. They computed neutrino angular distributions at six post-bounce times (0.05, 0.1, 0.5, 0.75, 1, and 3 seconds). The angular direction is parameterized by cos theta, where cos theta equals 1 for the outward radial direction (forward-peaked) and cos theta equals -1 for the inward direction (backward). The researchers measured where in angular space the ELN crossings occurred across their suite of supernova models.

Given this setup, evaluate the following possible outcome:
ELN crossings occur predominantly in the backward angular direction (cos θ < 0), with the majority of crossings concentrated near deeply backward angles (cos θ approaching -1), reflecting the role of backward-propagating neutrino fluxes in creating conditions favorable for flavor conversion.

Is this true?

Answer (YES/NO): NO